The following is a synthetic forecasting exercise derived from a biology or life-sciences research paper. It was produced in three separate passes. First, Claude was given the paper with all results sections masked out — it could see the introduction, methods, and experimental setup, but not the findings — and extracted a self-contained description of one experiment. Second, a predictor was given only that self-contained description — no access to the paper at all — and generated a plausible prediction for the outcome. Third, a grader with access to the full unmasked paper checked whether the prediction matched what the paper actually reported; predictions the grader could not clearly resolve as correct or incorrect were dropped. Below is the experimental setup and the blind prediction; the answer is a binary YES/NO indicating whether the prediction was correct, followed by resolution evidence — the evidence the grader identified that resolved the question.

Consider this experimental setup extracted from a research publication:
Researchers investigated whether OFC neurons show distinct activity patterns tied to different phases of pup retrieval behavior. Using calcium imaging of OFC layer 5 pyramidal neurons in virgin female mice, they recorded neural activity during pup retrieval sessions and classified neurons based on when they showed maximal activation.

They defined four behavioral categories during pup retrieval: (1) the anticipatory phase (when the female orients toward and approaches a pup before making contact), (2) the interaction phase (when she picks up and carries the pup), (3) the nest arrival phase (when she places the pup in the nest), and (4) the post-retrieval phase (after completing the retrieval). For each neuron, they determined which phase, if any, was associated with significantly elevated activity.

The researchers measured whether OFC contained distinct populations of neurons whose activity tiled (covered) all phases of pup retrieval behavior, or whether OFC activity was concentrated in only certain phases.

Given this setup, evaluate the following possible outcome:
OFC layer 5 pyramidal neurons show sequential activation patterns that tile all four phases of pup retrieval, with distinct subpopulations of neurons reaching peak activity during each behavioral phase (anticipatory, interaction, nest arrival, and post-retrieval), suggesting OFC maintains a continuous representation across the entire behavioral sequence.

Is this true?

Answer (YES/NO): YES